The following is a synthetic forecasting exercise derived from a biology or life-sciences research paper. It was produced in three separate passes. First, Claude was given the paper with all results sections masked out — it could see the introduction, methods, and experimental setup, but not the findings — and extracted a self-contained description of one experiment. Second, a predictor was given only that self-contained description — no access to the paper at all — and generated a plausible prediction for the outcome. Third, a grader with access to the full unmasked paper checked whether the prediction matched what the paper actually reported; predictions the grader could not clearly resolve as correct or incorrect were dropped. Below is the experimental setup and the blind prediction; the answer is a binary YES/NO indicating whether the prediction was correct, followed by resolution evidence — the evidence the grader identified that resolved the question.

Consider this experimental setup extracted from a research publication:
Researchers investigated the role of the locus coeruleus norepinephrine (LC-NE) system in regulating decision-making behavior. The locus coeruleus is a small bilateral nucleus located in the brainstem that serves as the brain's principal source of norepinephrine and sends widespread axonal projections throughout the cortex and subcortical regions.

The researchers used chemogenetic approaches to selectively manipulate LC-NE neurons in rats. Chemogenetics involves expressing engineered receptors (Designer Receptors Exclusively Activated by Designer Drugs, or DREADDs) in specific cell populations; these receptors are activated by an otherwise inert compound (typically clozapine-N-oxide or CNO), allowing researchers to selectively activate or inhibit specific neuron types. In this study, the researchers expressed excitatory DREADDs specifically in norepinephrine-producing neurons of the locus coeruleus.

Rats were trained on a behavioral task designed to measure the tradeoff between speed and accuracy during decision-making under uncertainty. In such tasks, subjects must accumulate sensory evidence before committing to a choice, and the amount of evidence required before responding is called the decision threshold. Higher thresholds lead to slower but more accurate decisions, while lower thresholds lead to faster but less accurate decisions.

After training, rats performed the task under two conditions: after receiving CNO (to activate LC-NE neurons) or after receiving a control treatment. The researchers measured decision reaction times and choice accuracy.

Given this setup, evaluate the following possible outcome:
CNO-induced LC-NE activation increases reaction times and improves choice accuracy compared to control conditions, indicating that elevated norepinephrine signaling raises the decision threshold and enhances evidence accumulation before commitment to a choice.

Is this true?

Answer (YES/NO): YES